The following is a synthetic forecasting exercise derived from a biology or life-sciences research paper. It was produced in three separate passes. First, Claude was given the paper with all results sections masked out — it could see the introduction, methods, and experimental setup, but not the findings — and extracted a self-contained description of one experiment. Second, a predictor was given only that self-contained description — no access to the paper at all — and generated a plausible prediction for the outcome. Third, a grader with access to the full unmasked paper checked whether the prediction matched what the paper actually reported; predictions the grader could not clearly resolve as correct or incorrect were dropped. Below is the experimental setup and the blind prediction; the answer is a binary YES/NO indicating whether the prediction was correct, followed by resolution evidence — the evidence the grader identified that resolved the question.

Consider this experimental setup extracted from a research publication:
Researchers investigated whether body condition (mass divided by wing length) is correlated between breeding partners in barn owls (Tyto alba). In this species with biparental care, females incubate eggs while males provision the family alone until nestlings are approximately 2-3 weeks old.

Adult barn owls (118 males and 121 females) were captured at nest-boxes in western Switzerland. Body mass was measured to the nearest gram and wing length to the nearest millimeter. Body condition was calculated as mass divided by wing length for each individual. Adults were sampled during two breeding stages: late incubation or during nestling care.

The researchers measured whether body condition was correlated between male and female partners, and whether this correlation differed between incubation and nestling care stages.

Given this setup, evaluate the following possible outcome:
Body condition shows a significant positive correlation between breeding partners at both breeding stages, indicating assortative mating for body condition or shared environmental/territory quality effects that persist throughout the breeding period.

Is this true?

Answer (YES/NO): NO